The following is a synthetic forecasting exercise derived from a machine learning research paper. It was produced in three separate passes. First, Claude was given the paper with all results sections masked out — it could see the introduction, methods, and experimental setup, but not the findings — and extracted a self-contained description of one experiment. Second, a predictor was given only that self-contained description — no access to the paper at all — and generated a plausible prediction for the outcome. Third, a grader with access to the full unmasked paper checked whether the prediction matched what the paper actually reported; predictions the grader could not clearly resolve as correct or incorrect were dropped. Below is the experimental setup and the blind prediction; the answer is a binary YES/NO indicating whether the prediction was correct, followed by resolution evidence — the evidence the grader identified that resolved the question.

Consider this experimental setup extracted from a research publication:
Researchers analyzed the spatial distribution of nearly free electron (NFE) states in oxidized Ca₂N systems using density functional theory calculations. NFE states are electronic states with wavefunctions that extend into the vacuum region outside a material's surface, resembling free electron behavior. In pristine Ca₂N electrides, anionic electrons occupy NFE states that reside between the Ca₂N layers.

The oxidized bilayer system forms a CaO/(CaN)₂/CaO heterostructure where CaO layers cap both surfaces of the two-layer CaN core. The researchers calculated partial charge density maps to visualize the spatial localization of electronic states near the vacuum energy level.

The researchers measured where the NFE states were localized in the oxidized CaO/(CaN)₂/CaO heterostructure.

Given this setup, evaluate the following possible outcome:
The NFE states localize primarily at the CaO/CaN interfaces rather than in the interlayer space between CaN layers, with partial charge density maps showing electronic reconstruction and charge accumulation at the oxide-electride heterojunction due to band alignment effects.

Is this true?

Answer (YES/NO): NO